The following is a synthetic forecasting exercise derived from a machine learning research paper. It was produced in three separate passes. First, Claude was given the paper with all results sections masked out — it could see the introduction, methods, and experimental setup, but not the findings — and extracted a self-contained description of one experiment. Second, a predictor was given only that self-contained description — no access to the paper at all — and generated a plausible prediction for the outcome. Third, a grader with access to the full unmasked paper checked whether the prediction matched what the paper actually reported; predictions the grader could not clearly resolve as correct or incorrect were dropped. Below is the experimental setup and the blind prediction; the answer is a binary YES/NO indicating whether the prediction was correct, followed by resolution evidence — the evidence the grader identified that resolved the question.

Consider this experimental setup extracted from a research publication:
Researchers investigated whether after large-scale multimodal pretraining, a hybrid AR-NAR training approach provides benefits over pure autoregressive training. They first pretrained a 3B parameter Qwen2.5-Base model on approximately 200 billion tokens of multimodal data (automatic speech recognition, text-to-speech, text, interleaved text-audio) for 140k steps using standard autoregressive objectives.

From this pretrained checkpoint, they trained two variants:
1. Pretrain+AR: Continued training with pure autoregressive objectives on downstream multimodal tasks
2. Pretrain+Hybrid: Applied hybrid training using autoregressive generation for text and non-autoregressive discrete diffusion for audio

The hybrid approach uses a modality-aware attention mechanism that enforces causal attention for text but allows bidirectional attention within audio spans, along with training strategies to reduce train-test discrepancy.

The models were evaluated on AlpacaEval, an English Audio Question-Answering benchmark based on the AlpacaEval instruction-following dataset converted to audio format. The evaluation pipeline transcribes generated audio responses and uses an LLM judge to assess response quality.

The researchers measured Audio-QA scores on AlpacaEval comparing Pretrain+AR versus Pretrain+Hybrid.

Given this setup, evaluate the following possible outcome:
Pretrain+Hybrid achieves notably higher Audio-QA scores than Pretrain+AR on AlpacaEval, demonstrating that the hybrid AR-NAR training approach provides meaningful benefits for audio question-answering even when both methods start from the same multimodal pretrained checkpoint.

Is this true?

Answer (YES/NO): NO